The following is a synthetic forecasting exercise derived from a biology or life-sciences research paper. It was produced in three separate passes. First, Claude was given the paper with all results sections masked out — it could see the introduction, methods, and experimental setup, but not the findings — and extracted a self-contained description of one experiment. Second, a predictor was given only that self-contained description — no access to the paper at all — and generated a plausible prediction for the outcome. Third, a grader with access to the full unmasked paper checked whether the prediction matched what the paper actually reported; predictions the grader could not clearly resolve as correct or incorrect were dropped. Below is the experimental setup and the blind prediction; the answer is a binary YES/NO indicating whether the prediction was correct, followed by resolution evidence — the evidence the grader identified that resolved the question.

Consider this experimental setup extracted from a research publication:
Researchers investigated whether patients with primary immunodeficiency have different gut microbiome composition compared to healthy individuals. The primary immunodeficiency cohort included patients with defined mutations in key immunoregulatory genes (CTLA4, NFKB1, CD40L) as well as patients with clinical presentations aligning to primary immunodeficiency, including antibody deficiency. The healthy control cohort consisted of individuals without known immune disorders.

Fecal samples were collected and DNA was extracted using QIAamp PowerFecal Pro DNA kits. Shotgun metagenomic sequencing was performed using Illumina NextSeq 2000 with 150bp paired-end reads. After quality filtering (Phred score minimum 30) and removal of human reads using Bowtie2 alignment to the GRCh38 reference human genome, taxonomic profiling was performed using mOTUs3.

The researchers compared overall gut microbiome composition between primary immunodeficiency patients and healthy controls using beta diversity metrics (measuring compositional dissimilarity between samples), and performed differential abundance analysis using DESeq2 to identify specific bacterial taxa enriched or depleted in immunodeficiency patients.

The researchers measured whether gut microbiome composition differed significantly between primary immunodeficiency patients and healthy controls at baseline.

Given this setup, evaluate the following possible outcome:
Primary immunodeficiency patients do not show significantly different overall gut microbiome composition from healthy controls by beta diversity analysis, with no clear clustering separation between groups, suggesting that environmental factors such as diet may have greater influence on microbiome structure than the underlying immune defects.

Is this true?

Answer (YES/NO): NO